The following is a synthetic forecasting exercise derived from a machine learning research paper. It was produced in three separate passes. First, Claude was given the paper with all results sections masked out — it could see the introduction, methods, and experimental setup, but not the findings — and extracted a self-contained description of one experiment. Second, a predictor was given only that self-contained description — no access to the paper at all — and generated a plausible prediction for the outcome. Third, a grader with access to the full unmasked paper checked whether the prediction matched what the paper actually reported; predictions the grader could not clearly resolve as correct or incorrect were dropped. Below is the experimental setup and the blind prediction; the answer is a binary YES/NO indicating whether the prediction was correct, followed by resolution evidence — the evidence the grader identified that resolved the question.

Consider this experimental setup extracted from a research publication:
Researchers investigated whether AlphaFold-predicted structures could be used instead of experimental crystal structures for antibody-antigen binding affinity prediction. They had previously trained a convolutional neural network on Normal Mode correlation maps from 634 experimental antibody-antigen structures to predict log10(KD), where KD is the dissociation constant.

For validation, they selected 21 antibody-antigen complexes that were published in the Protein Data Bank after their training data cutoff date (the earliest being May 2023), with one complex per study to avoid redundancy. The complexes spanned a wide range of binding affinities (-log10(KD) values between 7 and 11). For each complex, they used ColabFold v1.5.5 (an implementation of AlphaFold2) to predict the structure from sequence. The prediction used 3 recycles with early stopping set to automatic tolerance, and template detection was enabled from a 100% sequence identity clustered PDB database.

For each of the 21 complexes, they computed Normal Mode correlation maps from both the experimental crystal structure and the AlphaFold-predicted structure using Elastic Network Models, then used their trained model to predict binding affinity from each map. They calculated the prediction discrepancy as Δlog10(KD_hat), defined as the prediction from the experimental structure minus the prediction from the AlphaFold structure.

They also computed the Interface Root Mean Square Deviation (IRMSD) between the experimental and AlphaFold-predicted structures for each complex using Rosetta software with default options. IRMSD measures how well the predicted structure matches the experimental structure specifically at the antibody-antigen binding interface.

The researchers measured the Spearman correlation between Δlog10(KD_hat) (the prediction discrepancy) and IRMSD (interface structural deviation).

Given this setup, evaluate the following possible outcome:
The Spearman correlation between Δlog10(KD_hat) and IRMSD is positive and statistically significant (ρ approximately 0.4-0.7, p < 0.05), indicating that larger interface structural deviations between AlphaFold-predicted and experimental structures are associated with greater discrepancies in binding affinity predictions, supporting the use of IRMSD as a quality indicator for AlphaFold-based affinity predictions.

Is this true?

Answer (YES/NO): YES